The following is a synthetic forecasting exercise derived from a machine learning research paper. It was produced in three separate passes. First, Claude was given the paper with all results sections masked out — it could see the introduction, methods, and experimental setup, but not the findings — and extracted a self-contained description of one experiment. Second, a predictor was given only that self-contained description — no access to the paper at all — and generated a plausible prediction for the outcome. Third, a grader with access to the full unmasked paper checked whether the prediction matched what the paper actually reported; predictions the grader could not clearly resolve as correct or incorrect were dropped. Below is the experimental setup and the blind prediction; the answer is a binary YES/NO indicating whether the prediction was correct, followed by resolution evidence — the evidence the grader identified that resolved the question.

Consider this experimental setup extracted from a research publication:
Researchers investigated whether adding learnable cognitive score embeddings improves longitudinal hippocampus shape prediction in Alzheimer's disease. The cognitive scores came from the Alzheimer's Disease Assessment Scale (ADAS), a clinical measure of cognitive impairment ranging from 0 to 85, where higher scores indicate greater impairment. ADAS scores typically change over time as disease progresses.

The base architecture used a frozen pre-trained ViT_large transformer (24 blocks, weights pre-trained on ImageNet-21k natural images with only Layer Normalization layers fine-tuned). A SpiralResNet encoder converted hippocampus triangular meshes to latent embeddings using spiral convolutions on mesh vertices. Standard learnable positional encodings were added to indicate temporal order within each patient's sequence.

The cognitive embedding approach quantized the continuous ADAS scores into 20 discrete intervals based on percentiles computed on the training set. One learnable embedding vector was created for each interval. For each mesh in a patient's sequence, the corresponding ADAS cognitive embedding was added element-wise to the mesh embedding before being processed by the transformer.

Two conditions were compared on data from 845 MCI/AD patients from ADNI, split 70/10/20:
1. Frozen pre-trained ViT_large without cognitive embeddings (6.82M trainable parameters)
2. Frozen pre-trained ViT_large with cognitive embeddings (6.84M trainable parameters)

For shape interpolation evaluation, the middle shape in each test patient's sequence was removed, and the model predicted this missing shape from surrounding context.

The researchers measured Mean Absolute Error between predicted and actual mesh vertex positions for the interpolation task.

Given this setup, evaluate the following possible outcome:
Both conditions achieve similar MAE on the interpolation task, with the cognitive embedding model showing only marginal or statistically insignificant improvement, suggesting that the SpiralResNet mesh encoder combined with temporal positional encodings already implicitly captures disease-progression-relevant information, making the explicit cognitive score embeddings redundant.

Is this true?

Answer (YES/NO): NO